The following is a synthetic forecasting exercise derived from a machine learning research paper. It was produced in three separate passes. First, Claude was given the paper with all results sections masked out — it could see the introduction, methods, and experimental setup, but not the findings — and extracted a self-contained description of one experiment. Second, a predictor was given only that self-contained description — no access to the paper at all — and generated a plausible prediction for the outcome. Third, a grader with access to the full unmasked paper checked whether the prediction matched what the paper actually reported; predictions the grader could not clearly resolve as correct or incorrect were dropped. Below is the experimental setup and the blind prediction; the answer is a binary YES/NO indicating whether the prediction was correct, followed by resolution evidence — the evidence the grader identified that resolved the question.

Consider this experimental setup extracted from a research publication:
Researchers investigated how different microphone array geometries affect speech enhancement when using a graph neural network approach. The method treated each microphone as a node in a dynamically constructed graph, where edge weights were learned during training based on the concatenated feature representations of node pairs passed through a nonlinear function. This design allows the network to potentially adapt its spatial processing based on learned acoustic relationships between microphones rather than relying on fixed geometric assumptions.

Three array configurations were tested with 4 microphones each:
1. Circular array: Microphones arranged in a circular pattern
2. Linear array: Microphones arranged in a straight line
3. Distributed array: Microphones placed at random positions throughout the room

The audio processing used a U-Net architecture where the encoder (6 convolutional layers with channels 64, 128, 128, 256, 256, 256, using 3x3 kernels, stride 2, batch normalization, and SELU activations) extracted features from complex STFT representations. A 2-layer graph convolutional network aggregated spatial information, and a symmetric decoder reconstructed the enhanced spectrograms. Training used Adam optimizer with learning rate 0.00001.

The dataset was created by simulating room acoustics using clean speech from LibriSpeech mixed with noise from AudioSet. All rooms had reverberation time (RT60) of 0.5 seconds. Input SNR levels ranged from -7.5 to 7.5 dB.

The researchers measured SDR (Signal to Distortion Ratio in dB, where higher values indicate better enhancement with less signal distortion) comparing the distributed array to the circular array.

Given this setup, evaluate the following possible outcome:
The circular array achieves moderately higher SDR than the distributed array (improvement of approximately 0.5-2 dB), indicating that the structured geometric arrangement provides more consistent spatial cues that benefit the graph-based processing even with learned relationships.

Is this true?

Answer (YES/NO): YES